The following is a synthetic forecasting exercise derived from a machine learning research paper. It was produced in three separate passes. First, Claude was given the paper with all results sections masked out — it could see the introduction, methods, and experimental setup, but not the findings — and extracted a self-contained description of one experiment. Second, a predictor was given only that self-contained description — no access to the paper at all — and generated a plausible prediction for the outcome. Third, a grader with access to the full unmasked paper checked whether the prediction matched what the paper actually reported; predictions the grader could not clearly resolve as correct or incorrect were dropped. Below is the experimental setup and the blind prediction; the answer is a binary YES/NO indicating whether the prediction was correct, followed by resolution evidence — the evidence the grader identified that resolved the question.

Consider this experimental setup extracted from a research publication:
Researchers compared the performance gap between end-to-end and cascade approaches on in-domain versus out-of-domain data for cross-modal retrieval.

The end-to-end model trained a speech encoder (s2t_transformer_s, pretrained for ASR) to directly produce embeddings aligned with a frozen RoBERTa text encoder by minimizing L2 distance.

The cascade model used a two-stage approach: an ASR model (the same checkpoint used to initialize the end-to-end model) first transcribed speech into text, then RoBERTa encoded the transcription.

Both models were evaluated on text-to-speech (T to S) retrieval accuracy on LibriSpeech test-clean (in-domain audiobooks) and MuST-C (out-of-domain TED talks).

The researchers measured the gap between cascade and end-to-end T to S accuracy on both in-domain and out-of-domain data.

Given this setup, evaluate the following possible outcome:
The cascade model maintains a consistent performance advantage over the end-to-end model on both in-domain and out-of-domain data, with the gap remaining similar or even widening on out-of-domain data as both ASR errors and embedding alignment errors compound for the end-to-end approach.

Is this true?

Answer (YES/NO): YES